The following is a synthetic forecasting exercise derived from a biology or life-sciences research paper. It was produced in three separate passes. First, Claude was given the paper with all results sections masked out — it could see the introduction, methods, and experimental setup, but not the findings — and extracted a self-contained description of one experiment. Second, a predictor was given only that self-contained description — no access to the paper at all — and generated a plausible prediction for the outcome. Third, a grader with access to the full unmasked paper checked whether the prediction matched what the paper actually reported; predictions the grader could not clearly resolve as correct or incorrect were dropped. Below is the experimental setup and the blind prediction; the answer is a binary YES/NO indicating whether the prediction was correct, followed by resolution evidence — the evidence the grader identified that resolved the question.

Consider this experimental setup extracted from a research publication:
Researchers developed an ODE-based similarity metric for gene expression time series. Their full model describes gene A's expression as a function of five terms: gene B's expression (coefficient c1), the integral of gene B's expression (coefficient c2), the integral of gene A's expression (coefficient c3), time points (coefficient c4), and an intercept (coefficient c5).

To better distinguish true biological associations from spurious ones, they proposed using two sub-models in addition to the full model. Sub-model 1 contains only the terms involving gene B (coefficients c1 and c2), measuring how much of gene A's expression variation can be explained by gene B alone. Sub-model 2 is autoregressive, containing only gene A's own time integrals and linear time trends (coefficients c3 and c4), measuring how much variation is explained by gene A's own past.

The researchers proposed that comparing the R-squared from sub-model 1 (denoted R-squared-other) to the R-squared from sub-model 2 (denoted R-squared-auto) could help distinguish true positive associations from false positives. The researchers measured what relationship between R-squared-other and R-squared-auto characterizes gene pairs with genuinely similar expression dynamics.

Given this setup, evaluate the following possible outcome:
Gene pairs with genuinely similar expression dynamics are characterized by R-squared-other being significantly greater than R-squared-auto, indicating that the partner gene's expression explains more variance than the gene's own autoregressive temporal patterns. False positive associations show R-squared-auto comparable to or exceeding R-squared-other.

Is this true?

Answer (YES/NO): NO